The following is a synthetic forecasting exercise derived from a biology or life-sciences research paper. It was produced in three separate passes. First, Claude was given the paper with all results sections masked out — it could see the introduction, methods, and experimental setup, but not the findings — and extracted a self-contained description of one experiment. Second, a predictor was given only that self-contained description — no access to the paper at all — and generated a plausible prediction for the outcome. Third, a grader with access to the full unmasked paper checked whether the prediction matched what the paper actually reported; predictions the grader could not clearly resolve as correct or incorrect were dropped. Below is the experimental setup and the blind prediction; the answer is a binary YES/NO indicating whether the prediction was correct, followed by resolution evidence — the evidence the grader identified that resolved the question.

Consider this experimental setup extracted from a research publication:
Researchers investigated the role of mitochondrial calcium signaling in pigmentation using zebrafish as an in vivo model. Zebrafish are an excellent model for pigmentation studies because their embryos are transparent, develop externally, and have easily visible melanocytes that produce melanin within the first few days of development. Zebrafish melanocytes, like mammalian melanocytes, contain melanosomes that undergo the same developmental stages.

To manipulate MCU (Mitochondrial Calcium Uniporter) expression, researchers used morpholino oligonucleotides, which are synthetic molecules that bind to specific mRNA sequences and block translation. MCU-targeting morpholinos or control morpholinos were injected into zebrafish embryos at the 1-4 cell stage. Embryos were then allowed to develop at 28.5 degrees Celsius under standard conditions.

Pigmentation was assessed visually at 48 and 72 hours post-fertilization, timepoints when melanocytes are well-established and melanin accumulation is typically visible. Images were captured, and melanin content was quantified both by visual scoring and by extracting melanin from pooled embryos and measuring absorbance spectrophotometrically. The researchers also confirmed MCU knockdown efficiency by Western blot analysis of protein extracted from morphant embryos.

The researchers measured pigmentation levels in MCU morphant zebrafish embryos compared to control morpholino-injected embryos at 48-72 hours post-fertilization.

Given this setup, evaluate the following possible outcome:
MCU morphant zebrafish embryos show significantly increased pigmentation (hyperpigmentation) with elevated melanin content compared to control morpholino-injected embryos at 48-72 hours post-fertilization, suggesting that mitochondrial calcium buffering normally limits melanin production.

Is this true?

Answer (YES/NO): NO